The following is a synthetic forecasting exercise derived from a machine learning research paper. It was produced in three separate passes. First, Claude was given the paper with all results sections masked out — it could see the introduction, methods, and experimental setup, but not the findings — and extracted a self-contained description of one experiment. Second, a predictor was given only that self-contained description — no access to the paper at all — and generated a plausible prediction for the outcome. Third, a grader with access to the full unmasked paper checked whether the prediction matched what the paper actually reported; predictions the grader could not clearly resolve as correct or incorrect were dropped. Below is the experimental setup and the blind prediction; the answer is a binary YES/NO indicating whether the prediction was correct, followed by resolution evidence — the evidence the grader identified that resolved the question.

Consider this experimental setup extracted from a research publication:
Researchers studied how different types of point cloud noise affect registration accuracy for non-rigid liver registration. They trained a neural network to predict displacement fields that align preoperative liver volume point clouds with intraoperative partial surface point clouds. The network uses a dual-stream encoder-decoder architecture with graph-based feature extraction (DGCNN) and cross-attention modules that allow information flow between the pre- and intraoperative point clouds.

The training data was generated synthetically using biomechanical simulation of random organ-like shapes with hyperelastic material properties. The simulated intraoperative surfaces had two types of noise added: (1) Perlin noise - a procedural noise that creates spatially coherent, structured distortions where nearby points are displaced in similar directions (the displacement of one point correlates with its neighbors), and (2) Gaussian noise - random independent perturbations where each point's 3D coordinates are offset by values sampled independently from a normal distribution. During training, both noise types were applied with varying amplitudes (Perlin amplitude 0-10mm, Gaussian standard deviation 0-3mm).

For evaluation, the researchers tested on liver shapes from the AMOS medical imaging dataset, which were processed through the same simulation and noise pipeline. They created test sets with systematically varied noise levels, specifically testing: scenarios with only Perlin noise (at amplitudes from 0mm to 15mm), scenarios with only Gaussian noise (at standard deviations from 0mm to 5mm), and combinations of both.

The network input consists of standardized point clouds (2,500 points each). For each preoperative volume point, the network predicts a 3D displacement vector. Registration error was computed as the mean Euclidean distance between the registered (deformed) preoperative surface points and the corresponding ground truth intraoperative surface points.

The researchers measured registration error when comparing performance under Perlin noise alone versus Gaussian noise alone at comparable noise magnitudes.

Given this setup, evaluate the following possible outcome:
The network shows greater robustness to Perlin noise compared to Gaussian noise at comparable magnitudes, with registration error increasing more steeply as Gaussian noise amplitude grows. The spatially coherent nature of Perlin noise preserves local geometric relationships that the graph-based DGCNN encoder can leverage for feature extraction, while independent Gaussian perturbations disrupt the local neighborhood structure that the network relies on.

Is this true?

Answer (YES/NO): NO